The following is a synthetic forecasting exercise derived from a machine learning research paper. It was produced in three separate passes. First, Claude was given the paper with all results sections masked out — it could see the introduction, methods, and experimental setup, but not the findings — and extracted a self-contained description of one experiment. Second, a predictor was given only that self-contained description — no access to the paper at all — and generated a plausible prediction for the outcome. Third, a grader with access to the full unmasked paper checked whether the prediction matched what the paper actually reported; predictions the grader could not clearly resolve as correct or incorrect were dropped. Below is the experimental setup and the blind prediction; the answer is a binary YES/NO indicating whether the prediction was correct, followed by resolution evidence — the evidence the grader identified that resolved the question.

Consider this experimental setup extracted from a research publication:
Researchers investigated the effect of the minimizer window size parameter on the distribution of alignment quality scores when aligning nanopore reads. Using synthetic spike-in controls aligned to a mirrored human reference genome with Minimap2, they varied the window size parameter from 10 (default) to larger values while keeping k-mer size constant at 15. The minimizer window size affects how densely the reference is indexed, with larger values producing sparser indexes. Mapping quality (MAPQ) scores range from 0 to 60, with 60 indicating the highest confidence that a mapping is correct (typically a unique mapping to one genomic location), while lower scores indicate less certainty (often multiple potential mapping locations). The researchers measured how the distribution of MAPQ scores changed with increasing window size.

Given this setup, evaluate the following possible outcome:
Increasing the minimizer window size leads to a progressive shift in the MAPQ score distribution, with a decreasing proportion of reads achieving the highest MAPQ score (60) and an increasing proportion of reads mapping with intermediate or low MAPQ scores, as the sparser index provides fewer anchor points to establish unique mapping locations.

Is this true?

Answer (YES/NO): YES